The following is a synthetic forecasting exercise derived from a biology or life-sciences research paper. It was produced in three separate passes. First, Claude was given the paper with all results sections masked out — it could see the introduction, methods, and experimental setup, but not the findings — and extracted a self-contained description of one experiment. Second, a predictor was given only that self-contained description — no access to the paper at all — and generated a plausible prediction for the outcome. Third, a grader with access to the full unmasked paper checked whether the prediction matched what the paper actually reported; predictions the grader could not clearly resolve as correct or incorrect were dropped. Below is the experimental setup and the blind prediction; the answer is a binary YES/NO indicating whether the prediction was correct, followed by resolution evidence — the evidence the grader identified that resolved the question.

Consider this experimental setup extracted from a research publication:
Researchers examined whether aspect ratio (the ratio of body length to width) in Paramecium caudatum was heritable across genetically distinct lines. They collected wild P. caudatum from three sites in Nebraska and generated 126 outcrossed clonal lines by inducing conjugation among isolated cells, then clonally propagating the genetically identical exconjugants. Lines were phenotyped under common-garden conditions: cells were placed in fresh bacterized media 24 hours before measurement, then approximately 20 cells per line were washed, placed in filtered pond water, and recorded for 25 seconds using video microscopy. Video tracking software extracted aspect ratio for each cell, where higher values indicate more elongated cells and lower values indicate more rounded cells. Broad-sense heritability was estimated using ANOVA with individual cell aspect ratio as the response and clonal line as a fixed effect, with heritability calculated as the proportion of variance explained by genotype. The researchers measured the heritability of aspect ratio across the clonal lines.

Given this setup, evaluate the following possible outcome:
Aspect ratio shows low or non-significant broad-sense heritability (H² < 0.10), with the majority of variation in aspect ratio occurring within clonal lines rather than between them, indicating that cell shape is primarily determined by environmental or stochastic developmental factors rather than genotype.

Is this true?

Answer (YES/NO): NO